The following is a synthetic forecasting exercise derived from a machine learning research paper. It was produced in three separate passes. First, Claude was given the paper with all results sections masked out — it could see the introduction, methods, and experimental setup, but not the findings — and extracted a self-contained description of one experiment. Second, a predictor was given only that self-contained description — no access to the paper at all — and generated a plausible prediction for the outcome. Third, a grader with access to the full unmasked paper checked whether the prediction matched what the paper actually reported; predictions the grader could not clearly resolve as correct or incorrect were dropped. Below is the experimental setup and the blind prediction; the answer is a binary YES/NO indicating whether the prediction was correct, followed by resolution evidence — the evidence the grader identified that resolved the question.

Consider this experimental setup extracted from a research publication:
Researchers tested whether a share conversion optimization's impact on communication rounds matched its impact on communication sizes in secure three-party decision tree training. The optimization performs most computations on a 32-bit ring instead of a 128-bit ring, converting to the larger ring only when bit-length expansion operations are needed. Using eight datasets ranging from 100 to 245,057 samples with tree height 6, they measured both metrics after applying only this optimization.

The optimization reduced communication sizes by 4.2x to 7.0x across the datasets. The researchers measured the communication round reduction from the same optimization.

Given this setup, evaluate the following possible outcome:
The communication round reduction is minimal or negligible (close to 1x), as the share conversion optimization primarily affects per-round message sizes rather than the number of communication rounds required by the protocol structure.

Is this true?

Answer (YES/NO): NO